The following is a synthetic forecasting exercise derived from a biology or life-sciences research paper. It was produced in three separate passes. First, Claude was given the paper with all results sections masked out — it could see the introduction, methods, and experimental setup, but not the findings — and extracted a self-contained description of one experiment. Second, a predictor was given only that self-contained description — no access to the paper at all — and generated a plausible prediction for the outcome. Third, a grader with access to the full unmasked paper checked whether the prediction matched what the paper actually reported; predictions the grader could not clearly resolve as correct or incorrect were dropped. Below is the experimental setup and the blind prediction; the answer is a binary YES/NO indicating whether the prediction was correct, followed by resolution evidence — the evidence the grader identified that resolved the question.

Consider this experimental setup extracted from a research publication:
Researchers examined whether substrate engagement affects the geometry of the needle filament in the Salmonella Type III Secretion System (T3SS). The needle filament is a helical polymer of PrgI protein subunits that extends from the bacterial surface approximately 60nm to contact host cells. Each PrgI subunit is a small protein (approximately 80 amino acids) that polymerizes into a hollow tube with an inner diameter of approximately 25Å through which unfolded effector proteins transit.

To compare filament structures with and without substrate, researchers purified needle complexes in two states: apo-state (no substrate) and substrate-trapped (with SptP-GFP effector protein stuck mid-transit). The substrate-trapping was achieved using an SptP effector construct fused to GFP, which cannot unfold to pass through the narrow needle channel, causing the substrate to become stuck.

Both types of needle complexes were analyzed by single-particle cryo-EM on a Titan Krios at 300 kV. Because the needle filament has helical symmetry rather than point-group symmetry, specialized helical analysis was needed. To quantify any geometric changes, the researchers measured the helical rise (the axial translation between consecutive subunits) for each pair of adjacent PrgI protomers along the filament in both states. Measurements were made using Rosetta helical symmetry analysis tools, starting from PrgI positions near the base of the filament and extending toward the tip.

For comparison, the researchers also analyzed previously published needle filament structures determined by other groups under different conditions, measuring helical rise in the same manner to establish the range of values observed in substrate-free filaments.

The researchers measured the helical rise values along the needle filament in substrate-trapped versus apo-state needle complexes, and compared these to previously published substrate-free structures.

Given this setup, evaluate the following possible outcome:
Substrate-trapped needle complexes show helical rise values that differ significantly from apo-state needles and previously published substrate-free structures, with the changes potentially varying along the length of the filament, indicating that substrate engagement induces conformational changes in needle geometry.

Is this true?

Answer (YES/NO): NO